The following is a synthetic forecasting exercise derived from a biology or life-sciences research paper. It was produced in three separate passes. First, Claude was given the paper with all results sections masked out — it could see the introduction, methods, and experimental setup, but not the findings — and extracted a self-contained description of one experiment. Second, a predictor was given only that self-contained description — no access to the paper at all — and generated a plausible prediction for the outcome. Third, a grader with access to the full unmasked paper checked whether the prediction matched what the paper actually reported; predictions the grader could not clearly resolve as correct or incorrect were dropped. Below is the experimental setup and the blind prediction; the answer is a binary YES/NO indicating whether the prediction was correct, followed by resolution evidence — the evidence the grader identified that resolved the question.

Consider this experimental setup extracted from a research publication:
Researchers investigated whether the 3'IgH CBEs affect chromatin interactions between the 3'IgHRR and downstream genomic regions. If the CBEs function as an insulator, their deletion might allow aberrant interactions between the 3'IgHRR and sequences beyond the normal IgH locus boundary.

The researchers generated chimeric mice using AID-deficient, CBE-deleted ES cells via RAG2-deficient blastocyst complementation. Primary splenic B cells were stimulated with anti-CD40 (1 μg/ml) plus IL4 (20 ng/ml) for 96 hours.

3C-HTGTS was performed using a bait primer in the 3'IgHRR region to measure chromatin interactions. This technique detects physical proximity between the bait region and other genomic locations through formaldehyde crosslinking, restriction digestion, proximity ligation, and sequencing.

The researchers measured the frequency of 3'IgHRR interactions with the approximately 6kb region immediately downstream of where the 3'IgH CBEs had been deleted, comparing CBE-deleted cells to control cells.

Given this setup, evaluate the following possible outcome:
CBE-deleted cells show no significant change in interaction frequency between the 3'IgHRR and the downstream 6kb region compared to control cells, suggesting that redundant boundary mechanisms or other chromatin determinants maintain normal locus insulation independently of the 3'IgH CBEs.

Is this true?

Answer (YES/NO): NO